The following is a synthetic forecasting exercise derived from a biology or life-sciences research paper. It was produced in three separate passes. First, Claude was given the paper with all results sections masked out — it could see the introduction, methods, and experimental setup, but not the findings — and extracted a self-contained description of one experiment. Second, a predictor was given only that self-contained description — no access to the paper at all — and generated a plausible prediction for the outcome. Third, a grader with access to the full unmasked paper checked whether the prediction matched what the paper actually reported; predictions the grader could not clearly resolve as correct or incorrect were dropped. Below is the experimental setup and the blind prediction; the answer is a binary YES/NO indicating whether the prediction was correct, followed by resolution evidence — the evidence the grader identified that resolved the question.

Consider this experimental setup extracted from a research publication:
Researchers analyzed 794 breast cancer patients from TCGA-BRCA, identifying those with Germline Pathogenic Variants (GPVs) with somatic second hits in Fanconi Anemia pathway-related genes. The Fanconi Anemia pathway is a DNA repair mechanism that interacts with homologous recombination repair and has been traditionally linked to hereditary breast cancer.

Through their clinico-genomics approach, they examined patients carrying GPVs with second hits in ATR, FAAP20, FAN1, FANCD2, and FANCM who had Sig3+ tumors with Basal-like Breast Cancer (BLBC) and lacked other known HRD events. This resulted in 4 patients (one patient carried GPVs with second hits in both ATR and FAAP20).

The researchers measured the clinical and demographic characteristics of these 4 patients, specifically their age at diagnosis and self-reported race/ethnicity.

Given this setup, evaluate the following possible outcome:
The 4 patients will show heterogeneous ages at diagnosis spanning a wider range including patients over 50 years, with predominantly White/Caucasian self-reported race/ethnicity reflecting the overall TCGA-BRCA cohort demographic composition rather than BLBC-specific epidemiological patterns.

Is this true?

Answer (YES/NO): NO